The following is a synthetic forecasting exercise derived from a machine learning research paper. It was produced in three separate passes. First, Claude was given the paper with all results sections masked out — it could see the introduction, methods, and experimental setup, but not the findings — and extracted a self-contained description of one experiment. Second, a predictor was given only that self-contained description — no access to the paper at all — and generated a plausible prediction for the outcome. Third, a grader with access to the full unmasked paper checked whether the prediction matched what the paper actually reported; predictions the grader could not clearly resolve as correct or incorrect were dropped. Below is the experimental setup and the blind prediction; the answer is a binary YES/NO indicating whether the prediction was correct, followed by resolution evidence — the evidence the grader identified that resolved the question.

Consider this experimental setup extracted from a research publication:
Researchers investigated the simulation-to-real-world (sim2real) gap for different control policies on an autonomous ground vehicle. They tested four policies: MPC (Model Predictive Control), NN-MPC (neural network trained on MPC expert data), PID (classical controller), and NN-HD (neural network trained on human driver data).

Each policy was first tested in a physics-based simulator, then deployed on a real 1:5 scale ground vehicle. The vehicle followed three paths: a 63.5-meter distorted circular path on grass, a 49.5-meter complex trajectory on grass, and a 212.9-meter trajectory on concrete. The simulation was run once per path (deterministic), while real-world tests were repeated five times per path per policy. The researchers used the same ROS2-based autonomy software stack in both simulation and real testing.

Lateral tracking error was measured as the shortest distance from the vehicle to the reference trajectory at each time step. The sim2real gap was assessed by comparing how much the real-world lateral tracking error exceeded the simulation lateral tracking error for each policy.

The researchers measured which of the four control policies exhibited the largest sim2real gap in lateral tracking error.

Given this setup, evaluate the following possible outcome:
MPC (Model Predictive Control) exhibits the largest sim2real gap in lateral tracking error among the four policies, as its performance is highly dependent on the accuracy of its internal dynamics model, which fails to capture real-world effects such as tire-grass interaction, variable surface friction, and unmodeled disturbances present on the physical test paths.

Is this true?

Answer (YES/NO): NO